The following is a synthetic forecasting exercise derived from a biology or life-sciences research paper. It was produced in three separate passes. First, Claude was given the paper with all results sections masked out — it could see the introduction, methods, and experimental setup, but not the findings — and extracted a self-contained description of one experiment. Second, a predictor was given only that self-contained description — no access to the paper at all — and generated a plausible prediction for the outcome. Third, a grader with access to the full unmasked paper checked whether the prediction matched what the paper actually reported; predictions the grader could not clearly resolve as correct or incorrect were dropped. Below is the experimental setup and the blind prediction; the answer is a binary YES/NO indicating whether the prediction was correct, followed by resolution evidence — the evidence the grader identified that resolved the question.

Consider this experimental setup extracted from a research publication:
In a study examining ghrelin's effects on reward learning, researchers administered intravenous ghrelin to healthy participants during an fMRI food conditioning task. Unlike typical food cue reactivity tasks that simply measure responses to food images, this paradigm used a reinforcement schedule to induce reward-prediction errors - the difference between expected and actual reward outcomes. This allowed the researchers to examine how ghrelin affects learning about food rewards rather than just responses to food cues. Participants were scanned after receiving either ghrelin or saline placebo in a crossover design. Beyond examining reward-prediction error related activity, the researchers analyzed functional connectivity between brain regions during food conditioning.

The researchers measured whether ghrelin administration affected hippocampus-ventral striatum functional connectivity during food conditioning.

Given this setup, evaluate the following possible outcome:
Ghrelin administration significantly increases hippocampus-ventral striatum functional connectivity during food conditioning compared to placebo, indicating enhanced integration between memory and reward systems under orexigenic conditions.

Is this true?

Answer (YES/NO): YES